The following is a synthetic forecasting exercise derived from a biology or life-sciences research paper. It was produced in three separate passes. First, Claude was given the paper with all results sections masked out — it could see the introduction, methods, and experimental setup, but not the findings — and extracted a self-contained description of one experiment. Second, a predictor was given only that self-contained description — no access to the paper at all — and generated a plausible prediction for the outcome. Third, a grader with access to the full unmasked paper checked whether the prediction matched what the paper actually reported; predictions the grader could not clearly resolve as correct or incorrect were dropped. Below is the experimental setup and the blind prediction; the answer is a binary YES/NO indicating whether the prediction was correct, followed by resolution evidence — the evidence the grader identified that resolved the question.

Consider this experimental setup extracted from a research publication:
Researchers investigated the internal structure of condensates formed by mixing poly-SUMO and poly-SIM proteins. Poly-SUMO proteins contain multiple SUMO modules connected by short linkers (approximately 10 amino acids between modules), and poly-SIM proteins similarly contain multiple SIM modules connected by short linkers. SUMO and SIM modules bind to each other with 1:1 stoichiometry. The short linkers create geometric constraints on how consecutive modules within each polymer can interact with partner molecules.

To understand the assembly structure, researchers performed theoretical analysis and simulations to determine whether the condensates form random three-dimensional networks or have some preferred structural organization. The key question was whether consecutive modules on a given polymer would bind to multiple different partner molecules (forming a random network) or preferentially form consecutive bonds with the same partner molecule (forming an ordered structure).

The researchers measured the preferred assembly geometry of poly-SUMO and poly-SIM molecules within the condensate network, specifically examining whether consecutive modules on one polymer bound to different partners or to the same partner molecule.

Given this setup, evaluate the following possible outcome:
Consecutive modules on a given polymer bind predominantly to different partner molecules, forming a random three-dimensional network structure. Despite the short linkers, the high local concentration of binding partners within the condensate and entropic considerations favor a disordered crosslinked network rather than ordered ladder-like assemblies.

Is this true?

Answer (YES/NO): NO